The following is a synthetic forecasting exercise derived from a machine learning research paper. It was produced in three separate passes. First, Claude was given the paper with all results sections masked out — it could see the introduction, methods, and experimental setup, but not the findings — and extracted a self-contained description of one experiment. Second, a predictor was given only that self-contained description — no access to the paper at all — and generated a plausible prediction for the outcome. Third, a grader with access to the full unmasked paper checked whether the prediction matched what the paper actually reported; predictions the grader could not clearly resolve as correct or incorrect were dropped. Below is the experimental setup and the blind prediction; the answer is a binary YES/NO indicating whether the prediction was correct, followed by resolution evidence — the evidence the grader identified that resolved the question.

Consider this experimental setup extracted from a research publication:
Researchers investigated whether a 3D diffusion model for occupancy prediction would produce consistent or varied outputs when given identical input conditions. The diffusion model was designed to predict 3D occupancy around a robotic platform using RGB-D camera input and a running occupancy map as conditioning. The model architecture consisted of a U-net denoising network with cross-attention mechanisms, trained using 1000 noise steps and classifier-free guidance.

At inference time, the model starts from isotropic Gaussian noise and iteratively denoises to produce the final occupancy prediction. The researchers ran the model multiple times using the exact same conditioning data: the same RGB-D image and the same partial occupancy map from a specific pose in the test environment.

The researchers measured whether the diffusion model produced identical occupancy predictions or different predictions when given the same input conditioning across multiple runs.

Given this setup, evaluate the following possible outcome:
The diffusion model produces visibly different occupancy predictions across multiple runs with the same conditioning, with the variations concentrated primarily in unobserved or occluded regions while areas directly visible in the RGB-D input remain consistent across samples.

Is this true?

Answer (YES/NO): YES